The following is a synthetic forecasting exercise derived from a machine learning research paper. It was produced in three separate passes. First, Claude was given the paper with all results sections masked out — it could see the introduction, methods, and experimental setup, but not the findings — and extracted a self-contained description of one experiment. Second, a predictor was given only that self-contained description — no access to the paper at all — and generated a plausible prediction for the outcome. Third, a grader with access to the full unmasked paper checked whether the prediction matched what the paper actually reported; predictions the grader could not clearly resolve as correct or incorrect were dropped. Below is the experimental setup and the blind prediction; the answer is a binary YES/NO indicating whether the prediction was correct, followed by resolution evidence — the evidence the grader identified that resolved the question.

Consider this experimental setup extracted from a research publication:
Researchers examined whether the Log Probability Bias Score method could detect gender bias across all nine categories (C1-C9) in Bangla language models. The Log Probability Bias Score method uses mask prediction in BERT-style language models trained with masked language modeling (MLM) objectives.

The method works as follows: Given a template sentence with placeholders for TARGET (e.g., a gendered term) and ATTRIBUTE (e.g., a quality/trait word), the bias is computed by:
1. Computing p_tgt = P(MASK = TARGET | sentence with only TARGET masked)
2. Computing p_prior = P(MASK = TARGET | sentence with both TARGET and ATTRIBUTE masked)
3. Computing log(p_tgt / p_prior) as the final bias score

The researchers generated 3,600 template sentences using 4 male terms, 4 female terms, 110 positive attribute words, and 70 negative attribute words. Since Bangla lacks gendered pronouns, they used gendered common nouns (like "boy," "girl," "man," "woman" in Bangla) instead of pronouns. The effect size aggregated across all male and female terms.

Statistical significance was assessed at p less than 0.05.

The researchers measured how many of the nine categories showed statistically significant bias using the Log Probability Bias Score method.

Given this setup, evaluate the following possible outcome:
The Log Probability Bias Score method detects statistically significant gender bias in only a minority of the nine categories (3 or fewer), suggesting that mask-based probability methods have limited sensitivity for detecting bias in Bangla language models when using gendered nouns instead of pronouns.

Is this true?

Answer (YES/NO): NO